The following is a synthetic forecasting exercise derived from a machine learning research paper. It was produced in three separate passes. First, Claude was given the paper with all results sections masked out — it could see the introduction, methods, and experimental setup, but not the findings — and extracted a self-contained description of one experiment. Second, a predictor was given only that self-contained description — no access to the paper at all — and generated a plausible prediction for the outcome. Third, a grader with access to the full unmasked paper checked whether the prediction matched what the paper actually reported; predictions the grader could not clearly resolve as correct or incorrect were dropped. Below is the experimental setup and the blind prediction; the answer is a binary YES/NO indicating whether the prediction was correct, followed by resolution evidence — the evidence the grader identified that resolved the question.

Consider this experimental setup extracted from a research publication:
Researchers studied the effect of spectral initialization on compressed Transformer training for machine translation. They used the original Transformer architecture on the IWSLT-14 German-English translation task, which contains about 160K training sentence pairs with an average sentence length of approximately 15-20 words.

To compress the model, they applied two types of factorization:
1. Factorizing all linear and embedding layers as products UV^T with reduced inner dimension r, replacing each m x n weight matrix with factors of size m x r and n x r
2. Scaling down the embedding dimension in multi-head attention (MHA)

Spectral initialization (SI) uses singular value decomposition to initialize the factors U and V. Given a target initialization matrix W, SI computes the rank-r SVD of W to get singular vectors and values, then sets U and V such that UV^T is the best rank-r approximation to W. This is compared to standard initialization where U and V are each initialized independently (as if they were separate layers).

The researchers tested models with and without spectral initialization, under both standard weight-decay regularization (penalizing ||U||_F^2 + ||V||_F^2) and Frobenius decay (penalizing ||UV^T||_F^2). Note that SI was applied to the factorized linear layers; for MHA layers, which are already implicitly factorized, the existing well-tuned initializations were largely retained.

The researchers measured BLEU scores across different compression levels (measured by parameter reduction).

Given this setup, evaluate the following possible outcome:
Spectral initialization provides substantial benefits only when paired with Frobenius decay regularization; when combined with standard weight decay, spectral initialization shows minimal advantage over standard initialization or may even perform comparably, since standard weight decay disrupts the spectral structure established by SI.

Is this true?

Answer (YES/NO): NO